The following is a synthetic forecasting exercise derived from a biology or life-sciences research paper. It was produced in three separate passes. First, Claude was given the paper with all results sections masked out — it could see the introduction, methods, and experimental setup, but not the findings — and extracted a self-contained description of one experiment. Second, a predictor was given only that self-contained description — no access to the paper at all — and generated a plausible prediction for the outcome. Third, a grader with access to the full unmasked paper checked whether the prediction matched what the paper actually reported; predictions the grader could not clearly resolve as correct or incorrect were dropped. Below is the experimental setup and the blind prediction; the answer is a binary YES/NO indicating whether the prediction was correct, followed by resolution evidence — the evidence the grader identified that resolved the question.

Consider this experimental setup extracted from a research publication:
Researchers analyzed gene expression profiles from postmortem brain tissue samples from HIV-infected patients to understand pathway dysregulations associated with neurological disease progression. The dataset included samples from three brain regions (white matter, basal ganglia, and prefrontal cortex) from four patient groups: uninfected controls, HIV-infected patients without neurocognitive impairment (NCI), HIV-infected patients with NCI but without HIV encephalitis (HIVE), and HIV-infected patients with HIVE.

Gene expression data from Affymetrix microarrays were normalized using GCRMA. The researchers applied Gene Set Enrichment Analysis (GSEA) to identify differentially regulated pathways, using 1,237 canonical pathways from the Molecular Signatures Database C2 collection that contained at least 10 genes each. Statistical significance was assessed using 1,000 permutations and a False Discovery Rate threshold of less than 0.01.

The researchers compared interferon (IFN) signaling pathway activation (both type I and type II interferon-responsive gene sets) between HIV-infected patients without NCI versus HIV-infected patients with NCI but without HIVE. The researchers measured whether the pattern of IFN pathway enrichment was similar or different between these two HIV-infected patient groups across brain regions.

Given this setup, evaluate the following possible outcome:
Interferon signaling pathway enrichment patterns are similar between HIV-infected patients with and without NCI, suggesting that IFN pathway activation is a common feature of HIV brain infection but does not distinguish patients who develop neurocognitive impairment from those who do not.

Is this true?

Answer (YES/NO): NO